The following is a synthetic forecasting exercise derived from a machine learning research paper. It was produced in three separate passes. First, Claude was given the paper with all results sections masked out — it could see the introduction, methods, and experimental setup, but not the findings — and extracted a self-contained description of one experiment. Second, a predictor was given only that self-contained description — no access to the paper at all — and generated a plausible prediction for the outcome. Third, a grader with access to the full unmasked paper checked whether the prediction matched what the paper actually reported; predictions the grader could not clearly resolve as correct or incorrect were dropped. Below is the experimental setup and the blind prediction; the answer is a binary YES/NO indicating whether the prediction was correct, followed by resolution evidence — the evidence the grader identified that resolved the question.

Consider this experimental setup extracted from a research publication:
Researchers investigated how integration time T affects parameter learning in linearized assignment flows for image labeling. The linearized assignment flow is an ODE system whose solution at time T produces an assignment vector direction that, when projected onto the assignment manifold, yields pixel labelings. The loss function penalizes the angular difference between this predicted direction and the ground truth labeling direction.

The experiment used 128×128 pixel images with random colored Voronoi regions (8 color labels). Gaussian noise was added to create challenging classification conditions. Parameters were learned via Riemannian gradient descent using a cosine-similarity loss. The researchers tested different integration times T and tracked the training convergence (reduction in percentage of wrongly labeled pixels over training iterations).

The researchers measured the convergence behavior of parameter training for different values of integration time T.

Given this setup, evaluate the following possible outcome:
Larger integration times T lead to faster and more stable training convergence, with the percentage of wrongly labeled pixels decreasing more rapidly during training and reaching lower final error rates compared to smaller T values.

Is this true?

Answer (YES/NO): NO